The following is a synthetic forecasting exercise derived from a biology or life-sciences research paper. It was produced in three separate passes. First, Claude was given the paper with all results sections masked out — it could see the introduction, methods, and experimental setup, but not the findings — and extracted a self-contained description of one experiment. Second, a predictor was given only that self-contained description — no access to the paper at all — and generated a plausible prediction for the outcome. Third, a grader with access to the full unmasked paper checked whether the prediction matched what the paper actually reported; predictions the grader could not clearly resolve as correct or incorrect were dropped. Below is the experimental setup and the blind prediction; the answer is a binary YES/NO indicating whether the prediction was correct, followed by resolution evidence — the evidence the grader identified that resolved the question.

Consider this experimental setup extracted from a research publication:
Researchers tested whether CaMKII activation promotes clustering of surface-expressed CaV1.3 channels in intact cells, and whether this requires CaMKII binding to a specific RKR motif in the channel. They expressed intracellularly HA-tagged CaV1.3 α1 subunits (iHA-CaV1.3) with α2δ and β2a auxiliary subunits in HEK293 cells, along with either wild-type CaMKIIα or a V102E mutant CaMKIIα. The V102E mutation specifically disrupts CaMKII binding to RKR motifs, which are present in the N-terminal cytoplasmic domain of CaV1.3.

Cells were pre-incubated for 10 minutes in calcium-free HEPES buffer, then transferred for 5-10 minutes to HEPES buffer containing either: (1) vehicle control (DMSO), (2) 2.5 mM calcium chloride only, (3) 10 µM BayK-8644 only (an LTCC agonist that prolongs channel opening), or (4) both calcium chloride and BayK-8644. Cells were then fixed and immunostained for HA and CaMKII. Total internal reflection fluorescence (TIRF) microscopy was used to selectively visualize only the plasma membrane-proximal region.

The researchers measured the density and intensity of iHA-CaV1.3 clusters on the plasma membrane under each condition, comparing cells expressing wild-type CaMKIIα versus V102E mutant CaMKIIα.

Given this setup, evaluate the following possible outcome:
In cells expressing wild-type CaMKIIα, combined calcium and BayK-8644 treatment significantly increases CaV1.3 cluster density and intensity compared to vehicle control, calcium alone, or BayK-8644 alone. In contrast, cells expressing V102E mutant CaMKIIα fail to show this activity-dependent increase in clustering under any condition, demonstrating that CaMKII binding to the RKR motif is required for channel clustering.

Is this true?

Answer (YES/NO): NO